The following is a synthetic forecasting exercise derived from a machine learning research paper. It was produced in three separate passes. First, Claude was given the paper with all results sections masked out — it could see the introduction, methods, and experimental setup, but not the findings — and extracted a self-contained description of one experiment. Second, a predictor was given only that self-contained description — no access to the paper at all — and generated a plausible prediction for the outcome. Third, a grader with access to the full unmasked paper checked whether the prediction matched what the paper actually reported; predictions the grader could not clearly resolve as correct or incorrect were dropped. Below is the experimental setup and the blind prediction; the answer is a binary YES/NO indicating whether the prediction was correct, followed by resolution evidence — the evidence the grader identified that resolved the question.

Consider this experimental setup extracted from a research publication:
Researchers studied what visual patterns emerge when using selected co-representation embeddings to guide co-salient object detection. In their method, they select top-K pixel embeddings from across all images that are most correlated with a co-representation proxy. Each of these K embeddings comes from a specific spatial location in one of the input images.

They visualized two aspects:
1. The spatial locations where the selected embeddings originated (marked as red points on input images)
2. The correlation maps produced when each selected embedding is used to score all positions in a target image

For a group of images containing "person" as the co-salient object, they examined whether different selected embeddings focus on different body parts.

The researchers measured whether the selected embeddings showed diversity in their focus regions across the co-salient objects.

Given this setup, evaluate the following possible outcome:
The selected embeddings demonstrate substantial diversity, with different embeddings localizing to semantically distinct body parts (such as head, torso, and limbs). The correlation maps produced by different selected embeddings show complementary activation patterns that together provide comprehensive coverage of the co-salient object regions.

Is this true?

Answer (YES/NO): YES